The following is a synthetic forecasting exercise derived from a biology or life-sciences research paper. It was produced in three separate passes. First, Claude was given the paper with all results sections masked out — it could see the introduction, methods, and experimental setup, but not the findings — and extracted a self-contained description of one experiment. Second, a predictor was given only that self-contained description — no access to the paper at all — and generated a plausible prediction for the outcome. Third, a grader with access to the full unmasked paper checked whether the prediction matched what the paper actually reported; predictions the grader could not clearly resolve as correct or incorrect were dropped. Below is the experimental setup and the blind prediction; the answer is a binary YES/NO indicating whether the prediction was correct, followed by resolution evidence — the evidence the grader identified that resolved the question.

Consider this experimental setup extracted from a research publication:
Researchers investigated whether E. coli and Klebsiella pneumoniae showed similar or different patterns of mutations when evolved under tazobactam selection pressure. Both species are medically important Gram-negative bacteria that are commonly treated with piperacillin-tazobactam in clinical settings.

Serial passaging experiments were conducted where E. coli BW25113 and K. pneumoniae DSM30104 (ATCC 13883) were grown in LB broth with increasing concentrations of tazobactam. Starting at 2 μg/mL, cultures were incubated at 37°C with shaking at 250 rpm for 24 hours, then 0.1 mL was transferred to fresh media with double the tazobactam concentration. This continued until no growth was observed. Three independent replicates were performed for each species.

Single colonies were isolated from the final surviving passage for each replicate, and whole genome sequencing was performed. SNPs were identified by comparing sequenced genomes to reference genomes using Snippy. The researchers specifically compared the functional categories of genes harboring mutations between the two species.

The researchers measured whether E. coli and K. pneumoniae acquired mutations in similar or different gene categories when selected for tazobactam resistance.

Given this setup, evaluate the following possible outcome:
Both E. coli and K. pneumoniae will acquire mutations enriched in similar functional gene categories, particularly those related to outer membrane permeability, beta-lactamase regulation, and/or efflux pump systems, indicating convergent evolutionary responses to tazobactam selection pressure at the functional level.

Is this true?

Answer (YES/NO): YES